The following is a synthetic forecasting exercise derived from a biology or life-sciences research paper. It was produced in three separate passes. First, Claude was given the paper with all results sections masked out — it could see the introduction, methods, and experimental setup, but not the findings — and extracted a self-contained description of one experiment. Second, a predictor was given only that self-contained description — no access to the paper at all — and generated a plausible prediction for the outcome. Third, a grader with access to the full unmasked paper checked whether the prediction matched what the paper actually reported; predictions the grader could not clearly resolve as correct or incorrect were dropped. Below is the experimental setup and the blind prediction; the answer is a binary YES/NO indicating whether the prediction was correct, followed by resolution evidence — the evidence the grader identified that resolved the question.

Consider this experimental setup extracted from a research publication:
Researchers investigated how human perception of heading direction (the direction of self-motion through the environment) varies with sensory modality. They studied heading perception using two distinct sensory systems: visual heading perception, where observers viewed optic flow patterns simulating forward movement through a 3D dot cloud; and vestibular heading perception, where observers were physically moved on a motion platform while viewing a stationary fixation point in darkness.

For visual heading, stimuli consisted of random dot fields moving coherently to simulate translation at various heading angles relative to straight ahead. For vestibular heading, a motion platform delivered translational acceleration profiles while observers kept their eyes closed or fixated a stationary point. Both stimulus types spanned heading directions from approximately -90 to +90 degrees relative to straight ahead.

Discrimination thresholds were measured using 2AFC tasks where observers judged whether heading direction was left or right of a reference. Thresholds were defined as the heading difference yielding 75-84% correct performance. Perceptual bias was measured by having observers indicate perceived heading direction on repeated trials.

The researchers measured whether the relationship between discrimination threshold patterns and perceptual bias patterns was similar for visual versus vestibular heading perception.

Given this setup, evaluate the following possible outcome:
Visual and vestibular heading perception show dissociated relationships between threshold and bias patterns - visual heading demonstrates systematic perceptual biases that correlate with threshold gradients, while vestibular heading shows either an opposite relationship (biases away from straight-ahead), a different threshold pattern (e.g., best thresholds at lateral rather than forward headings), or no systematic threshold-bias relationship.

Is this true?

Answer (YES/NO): NO